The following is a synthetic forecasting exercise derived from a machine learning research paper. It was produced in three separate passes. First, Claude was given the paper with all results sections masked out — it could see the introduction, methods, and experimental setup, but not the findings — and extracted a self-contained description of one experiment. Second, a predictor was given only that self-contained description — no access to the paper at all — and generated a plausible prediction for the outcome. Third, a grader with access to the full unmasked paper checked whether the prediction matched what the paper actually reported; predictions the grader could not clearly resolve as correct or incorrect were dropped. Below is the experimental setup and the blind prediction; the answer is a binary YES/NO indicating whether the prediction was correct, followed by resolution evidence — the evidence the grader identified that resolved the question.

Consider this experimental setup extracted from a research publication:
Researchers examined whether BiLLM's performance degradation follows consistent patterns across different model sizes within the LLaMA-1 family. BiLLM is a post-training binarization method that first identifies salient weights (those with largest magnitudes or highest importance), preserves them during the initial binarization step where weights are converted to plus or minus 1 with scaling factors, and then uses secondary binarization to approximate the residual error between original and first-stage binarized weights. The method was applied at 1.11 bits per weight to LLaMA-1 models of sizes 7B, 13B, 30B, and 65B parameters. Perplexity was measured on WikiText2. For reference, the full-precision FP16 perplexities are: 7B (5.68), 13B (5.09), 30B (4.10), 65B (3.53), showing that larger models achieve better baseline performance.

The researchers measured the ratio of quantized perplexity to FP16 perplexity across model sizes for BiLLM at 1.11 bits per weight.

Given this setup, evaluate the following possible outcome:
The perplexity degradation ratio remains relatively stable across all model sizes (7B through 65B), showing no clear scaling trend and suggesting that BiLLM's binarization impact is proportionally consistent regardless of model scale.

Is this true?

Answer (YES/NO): NO